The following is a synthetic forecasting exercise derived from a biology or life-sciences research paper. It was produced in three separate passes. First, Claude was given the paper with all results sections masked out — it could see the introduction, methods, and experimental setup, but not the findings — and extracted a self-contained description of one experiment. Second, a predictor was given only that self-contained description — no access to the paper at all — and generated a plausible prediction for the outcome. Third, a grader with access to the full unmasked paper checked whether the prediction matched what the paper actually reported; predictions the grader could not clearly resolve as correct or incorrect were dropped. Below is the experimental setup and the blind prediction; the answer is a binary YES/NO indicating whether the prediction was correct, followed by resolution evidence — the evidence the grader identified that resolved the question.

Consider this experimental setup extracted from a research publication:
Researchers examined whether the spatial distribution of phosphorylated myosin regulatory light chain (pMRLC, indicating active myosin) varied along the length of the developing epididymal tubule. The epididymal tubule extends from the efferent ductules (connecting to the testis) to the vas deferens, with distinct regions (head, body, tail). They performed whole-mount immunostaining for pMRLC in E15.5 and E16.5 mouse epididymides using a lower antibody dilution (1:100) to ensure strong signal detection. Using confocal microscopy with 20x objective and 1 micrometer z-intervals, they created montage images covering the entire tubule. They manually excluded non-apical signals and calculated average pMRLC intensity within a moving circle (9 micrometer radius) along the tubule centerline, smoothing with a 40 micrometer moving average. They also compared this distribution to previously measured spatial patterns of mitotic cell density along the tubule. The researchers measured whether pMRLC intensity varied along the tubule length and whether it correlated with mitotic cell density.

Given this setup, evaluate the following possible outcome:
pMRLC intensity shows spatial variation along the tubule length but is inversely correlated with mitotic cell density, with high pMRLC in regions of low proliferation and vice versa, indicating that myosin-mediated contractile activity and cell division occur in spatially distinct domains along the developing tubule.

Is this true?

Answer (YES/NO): NO